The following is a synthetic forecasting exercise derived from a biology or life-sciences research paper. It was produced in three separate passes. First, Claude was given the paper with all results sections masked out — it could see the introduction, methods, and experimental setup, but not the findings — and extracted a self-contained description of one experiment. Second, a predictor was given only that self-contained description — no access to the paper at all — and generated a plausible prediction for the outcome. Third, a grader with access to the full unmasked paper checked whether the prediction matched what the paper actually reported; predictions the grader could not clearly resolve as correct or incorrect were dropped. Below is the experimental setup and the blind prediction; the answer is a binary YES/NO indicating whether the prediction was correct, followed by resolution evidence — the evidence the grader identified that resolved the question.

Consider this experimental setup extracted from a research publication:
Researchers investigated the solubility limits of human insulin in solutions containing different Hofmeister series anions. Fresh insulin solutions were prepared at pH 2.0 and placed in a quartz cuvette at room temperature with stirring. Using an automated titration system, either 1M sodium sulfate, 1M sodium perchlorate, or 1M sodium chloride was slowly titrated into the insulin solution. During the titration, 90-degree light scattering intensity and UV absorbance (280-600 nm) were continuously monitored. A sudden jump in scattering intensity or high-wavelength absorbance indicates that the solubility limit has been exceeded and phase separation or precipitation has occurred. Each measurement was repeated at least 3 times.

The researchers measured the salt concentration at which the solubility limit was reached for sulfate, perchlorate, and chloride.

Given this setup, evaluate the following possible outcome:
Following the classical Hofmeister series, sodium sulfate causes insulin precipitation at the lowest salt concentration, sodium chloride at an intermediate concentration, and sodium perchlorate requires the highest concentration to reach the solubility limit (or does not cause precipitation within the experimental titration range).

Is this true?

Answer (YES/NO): NO